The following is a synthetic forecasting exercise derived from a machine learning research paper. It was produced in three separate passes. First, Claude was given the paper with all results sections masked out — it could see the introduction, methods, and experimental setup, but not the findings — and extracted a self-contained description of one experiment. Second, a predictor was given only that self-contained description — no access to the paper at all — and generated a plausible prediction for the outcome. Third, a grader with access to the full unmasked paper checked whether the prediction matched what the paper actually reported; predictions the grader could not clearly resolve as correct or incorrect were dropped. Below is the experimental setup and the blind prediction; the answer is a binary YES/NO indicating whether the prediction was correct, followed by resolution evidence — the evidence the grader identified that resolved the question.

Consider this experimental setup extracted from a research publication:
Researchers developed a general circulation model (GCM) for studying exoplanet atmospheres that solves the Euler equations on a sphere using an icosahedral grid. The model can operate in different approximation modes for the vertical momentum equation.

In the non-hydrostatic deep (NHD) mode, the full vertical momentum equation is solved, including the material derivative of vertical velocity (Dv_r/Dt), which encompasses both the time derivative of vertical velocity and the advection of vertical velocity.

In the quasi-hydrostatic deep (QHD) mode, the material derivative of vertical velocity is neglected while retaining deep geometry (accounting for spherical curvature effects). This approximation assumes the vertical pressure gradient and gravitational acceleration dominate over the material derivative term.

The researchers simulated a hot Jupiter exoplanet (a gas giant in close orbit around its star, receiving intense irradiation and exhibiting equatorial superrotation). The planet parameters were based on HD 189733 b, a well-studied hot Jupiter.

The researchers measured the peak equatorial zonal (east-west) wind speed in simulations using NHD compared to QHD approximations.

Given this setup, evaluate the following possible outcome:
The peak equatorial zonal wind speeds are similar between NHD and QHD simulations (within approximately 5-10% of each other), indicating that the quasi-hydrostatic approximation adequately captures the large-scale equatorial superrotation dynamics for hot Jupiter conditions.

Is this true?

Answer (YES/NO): NO